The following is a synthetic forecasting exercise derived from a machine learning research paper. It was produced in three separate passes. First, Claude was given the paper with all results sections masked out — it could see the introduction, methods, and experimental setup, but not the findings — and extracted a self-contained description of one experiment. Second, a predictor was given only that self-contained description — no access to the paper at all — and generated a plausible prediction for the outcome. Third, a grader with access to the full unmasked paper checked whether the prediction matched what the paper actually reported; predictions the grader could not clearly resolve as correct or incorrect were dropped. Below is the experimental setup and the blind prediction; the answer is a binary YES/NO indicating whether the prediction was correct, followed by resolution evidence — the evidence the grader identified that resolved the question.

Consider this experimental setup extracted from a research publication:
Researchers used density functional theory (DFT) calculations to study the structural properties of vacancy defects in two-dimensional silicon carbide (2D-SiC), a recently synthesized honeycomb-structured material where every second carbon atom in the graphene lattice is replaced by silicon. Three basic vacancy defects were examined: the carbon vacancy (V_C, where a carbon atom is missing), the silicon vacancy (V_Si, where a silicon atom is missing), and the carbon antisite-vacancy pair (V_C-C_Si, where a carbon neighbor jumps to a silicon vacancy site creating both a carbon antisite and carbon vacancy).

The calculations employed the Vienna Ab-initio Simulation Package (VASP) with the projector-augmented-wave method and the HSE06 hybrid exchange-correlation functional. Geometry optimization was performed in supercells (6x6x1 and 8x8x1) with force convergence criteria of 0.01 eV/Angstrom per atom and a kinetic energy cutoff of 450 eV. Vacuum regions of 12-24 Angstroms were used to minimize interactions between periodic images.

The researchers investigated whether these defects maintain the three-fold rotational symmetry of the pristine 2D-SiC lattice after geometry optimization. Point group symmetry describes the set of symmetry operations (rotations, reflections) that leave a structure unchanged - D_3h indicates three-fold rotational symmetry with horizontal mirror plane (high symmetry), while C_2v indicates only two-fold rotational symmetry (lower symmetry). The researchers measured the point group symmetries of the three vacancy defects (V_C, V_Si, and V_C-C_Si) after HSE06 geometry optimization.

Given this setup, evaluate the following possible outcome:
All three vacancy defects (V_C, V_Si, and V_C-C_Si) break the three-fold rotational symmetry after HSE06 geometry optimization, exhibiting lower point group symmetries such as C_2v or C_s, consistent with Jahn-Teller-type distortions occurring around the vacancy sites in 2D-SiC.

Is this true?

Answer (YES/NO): NO